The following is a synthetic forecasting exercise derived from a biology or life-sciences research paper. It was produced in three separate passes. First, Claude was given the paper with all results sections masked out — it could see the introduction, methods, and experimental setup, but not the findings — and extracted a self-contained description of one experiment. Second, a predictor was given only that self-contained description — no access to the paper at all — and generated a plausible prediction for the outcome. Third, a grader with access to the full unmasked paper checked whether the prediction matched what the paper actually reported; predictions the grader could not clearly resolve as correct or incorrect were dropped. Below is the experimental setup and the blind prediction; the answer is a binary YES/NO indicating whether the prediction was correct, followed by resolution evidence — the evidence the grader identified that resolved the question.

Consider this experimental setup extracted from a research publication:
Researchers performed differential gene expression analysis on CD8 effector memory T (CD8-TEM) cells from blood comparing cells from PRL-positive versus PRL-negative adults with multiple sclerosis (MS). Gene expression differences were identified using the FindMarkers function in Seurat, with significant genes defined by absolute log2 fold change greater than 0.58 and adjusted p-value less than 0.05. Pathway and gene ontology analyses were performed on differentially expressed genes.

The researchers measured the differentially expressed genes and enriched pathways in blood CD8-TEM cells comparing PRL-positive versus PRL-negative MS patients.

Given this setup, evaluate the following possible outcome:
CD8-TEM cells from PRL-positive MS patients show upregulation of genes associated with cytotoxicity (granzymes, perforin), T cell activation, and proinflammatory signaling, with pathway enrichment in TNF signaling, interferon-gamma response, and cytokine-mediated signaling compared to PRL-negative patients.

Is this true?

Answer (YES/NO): YES